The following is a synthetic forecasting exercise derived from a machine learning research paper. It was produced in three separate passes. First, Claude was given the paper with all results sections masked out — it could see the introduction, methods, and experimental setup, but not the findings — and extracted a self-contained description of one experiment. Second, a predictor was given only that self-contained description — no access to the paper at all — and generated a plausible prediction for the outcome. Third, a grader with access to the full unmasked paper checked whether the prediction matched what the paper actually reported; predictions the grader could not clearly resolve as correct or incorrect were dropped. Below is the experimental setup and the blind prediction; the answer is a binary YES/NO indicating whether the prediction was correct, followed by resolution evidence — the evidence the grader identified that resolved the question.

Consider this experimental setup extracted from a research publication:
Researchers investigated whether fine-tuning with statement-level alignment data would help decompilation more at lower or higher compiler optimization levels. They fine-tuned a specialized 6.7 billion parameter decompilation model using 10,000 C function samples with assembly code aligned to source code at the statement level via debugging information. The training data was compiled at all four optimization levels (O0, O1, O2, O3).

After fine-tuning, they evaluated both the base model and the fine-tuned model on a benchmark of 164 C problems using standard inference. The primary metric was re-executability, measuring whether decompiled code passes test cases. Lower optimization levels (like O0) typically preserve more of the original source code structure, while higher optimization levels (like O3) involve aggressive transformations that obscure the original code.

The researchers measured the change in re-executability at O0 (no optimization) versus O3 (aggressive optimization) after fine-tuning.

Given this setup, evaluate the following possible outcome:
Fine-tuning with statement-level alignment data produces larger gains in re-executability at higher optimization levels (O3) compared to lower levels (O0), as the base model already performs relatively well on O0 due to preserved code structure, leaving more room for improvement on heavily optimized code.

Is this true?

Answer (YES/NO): YES